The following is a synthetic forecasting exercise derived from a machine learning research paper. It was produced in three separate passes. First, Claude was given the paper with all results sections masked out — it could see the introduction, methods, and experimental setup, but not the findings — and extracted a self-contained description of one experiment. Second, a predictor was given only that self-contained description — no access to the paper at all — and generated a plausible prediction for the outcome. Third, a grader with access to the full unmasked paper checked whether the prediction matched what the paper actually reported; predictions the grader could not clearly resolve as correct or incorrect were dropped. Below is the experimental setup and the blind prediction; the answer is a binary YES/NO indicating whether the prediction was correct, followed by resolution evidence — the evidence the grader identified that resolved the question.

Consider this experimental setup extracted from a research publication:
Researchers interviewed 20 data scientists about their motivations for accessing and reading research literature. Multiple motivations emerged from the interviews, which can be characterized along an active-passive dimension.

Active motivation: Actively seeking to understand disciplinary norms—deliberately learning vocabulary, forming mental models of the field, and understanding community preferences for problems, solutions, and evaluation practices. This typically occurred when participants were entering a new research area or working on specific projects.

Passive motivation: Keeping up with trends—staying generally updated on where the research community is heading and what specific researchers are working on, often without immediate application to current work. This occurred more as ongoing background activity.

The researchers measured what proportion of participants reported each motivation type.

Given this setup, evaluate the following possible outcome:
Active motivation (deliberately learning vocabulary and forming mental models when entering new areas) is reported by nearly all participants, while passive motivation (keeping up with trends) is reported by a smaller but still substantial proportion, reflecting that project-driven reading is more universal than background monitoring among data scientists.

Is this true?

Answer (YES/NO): YES